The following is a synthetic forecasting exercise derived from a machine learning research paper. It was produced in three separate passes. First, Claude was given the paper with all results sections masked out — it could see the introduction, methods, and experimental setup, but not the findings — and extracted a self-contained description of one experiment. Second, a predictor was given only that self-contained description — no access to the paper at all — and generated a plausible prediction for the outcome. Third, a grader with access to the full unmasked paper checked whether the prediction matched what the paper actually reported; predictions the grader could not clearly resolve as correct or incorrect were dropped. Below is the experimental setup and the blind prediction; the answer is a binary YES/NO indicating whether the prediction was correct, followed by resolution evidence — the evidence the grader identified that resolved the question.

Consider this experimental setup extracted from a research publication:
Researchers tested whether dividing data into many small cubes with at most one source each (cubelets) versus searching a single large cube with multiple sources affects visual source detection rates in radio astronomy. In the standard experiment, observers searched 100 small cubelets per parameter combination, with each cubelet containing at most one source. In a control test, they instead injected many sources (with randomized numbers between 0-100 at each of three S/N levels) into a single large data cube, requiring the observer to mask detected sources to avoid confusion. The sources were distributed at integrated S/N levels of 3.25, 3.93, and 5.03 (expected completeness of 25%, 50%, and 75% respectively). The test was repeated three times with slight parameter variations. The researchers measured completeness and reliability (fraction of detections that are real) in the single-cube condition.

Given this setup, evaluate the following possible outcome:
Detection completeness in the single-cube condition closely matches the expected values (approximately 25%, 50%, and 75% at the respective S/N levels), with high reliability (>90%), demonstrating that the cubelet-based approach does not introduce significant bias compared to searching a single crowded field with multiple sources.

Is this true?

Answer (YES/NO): NO